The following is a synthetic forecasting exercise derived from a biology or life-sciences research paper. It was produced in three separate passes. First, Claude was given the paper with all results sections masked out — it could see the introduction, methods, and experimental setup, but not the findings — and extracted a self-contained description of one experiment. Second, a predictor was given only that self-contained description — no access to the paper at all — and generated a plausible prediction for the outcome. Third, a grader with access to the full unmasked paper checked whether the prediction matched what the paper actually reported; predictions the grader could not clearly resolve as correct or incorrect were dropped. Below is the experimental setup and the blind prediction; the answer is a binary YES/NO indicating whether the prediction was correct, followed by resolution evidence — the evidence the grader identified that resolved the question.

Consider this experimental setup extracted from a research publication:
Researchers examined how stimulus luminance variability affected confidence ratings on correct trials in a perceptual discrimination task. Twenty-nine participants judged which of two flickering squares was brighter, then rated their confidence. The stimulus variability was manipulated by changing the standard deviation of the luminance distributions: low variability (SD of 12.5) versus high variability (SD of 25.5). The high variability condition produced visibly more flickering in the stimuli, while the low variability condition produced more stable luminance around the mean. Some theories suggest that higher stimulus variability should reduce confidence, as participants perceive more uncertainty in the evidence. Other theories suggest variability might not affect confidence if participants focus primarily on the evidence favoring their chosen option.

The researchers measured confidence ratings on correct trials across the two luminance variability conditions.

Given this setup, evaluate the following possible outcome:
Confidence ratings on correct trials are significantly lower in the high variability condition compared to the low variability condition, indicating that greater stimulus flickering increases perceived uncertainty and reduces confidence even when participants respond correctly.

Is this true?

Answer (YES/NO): NO